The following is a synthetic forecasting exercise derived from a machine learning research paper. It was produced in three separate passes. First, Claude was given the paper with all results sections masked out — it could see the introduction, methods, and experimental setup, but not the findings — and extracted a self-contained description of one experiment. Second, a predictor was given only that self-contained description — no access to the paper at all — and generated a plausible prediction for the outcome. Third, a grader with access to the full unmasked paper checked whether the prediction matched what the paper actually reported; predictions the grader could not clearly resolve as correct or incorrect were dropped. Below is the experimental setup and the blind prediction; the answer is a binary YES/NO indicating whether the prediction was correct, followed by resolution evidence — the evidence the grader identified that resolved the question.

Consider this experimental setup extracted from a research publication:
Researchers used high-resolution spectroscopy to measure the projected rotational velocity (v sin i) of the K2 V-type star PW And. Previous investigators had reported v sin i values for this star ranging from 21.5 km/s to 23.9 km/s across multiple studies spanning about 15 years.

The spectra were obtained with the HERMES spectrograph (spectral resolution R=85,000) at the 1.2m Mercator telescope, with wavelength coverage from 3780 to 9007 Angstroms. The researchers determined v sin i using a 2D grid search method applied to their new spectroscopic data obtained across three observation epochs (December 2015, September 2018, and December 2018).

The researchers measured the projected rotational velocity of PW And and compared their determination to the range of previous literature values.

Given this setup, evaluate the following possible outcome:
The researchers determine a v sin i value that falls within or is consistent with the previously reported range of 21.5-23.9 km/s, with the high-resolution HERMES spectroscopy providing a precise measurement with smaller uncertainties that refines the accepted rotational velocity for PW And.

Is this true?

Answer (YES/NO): YES